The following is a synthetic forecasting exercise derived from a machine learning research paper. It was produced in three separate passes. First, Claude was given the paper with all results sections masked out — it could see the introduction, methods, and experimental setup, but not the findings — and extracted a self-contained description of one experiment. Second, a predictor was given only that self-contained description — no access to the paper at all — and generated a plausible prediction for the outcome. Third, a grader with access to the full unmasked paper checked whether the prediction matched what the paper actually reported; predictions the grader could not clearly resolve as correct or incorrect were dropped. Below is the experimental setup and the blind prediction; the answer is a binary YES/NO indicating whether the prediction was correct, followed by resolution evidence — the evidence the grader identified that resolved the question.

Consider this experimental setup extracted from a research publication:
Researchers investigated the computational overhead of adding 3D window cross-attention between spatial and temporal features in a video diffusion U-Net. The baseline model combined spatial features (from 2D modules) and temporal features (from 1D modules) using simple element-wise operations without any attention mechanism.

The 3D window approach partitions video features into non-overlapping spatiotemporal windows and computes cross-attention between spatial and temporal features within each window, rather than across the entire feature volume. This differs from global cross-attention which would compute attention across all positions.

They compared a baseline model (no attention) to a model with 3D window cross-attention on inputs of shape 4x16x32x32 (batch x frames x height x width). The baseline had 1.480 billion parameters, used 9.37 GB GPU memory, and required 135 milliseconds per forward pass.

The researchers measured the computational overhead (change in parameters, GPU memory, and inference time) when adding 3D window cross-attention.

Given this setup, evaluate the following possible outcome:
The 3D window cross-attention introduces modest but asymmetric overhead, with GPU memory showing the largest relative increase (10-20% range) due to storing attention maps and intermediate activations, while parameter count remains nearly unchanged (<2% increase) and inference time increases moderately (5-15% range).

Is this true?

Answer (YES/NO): NO